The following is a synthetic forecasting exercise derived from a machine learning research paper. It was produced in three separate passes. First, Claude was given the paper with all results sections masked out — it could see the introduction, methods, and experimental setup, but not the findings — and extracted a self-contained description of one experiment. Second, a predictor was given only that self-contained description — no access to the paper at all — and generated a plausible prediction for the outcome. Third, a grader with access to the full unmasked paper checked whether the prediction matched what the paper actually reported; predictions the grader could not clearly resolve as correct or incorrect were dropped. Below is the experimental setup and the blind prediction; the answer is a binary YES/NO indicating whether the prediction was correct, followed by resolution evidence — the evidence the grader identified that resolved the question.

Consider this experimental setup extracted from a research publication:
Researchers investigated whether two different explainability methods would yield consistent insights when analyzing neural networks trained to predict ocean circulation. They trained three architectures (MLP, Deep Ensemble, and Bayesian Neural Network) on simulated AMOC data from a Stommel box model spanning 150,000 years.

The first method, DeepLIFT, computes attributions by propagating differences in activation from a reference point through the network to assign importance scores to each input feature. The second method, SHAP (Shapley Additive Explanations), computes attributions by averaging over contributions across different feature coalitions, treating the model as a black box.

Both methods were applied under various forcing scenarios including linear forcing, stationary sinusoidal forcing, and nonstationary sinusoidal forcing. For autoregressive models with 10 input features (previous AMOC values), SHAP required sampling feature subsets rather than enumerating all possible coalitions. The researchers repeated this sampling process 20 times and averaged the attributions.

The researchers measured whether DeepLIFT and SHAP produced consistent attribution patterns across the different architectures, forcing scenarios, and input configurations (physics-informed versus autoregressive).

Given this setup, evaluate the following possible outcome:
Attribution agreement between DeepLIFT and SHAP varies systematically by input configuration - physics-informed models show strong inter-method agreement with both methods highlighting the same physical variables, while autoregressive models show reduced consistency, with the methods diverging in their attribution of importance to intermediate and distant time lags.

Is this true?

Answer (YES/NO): NO